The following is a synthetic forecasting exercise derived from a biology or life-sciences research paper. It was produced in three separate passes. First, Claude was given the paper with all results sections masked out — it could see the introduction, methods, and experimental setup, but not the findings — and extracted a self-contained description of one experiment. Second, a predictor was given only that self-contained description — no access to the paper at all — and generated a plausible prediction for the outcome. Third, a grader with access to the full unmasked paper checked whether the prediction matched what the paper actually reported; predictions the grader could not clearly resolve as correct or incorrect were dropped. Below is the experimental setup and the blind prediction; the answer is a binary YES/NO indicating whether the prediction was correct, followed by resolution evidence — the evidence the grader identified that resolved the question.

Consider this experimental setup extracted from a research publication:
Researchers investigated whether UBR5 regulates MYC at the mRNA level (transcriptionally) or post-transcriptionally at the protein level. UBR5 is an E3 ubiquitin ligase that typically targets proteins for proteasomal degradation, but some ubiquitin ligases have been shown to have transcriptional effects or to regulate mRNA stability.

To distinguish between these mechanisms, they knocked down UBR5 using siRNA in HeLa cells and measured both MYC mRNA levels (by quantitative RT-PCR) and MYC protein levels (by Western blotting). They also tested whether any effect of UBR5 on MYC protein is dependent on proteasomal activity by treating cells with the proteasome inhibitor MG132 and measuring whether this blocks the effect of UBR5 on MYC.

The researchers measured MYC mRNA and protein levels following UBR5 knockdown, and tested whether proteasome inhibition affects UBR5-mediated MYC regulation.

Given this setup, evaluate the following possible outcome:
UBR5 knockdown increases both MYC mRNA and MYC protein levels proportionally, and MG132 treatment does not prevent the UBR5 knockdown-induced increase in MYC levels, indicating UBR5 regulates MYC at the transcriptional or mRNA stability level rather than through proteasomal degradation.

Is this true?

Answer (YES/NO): NO